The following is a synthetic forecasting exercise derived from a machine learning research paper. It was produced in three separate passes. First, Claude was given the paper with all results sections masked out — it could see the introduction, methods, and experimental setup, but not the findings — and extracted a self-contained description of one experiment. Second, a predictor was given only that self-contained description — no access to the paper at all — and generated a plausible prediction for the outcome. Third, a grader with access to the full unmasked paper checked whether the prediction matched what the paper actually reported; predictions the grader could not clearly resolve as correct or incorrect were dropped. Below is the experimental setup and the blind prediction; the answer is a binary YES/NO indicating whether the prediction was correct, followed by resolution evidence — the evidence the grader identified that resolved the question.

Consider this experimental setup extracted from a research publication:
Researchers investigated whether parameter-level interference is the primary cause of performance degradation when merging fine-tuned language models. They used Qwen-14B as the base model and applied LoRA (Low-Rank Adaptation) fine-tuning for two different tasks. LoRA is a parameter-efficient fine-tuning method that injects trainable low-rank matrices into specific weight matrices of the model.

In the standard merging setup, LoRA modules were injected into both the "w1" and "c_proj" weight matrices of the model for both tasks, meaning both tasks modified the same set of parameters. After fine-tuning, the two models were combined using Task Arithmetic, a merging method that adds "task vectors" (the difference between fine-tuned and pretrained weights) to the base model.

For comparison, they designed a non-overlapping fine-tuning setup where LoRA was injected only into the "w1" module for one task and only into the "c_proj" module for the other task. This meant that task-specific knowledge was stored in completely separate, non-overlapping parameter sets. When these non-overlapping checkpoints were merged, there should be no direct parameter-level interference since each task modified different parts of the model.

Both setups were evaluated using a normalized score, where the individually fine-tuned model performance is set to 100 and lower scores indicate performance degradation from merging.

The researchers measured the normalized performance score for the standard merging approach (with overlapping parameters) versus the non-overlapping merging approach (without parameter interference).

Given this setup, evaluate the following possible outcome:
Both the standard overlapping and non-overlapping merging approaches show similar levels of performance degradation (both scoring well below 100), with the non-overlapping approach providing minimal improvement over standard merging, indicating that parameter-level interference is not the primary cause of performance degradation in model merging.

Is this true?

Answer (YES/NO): NO